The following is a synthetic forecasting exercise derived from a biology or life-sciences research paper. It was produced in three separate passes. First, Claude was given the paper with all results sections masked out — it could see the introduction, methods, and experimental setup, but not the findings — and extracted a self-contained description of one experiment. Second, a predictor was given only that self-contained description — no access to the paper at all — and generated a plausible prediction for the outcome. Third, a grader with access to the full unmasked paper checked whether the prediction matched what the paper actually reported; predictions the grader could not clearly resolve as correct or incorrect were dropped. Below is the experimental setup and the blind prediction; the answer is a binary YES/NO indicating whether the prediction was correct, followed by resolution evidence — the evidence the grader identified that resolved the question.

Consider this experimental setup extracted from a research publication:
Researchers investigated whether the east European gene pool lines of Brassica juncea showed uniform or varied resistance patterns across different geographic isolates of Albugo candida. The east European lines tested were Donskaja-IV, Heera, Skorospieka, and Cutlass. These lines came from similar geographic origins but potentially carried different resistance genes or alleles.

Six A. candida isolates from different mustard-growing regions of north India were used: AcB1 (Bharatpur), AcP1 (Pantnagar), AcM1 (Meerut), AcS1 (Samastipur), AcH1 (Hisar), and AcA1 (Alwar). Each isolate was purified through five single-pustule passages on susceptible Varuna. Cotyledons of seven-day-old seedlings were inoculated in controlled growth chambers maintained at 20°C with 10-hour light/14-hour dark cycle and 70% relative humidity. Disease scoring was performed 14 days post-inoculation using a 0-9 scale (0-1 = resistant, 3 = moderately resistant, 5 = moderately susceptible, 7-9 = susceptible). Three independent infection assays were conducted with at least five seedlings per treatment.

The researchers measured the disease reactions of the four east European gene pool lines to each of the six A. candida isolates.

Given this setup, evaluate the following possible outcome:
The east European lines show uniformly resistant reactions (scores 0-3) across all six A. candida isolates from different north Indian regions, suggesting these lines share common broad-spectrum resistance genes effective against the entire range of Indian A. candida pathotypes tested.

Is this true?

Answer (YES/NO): NO